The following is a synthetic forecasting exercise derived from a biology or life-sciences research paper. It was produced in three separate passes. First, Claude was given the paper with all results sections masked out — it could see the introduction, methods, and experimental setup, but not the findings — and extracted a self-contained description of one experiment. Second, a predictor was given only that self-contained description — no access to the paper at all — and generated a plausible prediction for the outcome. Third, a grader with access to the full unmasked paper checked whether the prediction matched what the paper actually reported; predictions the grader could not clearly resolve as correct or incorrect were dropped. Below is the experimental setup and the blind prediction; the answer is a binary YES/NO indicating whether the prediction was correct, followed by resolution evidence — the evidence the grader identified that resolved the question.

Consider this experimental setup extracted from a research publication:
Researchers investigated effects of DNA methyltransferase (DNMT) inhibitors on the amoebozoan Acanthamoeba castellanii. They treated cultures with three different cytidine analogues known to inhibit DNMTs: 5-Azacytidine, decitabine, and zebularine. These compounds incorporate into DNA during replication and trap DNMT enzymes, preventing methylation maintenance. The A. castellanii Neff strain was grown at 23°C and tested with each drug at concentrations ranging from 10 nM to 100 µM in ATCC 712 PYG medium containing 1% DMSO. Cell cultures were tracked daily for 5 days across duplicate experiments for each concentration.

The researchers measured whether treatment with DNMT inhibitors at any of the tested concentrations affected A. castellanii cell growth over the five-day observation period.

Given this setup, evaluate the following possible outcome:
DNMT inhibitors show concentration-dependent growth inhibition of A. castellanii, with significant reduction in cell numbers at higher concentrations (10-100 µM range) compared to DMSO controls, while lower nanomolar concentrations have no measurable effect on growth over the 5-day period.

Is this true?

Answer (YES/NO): NO